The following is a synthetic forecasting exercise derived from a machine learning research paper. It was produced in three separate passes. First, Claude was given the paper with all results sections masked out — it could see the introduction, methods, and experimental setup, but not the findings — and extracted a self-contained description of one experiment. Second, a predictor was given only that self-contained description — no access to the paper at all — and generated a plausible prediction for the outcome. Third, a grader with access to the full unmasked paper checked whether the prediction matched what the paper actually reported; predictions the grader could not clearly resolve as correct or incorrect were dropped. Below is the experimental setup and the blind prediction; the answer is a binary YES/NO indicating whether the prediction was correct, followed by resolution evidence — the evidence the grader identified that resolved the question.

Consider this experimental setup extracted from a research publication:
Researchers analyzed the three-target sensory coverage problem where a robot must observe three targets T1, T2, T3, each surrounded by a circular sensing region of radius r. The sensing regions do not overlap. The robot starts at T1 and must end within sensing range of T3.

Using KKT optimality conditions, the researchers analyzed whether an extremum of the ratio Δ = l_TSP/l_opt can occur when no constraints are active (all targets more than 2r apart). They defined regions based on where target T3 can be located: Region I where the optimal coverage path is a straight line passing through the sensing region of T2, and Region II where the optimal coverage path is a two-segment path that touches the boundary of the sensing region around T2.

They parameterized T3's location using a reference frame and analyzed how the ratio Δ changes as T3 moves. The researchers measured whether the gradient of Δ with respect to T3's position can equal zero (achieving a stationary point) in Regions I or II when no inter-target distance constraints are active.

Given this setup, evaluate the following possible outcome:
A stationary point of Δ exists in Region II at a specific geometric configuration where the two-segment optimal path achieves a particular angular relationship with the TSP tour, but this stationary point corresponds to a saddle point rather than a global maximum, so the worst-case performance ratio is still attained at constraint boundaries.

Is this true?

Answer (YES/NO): NO